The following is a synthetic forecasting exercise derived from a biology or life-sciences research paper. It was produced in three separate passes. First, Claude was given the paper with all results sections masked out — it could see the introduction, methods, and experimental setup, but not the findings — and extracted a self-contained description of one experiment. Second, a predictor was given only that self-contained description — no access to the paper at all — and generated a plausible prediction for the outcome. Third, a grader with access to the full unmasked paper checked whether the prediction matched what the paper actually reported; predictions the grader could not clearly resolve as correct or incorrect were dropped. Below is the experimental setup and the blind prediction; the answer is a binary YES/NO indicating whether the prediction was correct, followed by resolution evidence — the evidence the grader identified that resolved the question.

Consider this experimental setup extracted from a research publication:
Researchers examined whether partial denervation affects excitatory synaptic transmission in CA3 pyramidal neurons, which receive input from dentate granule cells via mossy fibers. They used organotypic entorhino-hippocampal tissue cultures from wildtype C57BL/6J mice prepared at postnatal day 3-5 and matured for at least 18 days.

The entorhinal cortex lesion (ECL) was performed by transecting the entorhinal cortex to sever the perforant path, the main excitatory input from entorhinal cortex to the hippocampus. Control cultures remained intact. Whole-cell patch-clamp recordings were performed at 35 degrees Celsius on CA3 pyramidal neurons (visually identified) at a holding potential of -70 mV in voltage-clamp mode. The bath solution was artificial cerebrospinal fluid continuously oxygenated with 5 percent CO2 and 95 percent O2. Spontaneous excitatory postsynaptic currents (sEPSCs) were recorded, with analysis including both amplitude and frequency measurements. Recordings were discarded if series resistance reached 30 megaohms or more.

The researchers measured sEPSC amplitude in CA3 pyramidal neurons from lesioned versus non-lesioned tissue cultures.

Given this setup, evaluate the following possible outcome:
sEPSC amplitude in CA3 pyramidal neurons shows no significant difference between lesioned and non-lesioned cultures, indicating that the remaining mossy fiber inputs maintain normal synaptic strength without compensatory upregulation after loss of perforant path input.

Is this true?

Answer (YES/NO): NO